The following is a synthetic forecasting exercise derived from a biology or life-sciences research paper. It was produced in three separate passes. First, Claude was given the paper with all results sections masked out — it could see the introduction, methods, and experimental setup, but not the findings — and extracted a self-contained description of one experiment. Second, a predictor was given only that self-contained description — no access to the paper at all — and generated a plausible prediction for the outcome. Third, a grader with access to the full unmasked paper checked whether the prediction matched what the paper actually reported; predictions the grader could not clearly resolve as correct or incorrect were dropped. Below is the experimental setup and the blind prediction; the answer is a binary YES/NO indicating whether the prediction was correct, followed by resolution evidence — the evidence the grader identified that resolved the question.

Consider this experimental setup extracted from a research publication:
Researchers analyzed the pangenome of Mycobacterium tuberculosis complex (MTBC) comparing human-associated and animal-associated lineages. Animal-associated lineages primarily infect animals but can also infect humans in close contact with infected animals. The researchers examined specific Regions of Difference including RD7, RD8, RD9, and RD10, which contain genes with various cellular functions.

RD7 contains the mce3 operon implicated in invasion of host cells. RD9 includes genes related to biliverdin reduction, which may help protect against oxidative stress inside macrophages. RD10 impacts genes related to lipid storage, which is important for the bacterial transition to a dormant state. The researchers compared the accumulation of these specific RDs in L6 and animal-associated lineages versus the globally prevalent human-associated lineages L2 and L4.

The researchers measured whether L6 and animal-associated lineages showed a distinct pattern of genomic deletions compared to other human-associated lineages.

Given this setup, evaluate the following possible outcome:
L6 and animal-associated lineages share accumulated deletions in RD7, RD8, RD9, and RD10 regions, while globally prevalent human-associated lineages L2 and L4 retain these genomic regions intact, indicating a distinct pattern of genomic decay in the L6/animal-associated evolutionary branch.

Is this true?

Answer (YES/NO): YES